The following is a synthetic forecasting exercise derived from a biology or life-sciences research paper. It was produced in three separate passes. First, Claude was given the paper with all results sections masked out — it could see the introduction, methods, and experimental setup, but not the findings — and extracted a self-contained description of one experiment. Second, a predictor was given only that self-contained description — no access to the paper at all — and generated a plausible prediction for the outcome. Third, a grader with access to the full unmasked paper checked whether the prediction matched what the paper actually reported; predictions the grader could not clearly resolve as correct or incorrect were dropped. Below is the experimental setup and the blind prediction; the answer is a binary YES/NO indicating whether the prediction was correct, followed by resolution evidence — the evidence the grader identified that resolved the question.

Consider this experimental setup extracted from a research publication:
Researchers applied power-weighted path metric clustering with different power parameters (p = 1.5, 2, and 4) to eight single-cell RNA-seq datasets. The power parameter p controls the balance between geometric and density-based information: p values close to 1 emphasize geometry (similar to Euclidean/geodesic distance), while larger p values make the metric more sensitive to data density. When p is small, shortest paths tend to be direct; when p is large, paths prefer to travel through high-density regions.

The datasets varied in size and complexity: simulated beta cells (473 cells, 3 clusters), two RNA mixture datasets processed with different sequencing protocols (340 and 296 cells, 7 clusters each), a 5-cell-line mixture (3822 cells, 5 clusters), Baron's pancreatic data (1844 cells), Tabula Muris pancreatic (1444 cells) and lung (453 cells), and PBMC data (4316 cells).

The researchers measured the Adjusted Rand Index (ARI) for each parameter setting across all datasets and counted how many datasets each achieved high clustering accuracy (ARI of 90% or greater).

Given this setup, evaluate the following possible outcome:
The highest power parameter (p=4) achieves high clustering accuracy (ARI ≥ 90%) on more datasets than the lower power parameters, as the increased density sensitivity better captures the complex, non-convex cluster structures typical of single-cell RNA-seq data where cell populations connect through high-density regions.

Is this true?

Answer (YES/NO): NO